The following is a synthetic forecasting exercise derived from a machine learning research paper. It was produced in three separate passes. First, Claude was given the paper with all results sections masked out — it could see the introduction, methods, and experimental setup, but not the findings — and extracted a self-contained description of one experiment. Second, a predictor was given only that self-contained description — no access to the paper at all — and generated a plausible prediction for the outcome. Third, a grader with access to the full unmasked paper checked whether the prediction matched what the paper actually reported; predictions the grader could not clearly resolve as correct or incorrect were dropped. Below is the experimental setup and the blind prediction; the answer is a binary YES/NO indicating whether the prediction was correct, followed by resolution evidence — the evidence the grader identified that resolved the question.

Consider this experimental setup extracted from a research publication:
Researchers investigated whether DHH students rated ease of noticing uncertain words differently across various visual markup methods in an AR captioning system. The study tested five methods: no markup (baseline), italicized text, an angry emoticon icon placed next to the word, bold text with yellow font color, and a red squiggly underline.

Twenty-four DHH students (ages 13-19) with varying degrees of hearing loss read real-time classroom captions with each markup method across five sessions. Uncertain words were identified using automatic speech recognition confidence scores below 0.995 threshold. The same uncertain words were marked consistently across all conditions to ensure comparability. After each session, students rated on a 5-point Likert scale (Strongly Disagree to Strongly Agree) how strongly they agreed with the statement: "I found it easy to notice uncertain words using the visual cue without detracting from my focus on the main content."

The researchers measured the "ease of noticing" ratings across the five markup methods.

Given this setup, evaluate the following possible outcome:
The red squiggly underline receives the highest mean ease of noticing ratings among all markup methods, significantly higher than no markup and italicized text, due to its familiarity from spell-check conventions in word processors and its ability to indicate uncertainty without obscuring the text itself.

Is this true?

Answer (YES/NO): NO